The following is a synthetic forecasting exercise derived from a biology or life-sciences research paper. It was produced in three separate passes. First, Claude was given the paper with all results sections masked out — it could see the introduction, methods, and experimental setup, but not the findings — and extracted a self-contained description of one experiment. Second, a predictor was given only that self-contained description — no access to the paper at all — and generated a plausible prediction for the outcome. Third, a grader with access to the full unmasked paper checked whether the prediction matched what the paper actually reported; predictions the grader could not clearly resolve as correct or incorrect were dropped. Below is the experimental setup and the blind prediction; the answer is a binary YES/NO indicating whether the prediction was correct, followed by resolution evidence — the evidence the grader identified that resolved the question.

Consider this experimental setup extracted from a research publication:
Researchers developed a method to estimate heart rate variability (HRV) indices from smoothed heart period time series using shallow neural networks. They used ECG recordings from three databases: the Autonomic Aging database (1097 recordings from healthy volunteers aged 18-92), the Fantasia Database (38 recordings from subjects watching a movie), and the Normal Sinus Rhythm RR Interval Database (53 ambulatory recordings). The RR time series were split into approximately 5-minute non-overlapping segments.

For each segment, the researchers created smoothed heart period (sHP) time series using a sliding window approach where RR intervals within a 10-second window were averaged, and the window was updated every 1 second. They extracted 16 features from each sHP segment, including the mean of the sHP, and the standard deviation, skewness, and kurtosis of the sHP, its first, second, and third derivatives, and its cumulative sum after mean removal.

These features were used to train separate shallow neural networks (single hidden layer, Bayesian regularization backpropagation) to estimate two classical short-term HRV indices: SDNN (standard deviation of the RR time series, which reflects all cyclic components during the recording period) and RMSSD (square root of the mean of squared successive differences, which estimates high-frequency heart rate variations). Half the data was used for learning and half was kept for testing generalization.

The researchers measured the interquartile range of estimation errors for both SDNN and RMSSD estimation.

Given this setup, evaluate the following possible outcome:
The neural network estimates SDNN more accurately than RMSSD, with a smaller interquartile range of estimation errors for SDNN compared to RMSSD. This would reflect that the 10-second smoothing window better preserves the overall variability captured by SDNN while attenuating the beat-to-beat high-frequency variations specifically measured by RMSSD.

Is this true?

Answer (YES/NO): YES